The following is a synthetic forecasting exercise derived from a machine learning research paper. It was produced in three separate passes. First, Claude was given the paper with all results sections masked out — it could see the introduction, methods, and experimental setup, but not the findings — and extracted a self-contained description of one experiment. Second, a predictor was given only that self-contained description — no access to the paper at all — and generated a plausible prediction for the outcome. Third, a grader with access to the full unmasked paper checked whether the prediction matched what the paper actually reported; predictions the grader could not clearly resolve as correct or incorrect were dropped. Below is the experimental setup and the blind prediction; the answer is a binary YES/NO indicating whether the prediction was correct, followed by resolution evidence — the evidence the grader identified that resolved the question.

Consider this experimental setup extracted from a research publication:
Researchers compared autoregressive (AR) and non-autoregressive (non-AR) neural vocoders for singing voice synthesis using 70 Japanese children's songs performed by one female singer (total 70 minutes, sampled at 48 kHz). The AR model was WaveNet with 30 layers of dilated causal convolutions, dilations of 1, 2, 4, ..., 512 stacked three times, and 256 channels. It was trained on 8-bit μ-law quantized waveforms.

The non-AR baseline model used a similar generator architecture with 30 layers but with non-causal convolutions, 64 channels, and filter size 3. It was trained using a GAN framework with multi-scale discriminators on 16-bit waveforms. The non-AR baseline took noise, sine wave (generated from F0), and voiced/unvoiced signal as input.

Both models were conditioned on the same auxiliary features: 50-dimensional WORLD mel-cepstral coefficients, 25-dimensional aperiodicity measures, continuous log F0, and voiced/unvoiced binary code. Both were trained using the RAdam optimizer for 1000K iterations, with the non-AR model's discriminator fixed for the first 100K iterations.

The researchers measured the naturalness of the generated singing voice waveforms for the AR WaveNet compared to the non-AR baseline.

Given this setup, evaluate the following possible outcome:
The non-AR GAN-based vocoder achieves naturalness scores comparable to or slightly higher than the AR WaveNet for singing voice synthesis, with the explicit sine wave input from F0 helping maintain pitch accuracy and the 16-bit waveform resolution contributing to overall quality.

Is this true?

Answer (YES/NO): YES